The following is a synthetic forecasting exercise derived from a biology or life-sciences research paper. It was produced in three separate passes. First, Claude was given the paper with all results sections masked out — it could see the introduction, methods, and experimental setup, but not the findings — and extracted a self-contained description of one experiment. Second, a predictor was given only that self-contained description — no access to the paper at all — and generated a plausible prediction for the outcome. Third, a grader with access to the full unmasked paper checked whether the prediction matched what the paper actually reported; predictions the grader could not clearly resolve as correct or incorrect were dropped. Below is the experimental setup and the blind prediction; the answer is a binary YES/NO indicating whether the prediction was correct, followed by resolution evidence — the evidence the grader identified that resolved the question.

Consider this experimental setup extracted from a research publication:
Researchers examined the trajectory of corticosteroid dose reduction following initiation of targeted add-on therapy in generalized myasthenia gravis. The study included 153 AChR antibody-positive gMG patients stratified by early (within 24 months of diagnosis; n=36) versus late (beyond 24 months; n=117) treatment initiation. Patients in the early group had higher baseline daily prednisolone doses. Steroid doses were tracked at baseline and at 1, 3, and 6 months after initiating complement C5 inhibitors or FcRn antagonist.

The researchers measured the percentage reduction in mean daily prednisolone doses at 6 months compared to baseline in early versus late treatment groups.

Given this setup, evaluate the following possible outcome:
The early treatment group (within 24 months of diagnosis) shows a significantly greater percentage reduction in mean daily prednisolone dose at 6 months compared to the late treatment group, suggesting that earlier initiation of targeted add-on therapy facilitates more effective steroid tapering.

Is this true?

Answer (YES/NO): YES